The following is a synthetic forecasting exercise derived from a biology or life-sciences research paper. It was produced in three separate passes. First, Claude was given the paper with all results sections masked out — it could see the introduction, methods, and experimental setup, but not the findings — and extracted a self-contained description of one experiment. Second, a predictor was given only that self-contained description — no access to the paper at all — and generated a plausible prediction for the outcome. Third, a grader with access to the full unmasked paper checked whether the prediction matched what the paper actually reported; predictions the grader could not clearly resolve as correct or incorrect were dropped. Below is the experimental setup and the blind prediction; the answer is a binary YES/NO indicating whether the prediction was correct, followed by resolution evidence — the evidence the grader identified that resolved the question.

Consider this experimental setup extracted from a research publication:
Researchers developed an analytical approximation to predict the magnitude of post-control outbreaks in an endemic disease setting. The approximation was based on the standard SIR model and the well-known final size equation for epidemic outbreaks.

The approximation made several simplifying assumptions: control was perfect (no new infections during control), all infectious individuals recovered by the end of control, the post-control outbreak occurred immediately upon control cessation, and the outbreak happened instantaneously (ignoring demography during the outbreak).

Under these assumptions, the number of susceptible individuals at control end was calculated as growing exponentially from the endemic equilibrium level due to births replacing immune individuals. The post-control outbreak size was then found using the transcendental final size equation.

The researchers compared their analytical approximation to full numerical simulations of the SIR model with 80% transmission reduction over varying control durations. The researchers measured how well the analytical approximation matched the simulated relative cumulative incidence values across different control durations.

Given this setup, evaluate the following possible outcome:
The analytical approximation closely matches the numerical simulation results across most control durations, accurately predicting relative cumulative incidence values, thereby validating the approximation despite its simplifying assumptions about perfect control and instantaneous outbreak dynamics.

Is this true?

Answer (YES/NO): NO